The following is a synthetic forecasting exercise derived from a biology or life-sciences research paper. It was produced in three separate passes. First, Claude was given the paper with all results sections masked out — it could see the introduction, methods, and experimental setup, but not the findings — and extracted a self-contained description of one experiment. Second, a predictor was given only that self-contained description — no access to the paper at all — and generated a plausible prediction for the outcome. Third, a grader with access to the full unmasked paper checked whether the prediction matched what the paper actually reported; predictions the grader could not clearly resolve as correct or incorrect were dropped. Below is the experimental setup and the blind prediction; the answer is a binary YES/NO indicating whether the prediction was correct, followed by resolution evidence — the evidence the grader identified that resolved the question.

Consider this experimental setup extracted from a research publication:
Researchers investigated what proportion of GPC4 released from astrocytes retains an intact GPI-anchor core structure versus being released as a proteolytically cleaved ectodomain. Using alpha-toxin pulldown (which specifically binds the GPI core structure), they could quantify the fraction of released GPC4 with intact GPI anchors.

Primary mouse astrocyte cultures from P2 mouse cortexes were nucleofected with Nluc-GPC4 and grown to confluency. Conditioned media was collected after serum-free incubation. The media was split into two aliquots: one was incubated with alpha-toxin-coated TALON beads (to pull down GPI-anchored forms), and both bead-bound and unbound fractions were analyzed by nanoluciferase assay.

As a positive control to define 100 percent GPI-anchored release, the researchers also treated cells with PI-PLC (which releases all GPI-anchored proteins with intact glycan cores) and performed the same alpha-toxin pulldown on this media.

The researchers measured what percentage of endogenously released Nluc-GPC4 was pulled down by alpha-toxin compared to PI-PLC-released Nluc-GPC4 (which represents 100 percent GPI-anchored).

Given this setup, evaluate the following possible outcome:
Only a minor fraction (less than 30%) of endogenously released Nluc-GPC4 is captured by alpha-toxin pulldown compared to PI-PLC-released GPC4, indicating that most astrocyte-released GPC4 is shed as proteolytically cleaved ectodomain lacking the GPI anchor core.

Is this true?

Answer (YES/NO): NO